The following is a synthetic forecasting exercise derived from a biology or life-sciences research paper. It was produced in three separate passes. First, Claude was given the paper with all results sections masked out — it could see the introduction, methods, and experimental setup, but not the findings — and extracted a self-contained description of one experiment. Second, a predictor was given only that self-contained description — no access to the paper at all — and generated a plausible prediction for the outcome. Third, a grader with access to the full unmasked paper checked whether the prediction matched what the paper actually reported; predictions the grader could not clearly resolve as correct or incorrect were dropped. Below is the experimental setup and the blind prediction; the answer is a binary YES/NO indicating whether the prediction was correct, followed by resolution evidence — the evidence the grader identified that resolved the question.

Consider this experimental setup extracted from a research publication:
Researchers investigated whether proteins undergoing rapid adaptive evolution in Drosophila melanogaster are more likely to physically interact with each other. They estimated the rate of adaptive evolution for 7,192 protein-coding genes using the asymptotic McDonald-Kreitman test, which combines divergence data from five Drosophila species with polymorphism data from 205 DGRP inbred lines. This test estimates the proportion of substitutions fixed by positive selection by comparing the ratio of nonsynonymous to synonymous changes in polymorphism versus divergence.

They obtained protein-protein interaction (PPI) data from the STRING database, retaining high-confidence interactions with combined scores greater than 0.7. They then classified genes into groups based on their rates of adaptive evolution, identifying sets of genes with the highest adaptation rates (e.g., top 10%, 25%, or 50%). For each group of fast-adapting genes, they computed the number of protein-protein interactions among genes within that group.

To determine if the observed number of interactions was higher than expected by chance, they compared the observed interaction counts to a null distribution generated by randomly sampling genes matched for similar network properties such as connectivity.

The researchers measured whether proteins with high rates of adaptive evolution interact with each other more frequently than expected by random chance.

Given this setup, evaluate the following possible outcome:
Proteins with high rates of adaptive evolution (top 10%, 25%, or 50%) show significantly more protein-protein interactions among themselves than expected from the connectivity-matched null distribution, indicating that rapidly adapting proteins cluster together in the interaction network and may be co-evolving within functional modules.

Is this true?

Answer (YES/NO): YES